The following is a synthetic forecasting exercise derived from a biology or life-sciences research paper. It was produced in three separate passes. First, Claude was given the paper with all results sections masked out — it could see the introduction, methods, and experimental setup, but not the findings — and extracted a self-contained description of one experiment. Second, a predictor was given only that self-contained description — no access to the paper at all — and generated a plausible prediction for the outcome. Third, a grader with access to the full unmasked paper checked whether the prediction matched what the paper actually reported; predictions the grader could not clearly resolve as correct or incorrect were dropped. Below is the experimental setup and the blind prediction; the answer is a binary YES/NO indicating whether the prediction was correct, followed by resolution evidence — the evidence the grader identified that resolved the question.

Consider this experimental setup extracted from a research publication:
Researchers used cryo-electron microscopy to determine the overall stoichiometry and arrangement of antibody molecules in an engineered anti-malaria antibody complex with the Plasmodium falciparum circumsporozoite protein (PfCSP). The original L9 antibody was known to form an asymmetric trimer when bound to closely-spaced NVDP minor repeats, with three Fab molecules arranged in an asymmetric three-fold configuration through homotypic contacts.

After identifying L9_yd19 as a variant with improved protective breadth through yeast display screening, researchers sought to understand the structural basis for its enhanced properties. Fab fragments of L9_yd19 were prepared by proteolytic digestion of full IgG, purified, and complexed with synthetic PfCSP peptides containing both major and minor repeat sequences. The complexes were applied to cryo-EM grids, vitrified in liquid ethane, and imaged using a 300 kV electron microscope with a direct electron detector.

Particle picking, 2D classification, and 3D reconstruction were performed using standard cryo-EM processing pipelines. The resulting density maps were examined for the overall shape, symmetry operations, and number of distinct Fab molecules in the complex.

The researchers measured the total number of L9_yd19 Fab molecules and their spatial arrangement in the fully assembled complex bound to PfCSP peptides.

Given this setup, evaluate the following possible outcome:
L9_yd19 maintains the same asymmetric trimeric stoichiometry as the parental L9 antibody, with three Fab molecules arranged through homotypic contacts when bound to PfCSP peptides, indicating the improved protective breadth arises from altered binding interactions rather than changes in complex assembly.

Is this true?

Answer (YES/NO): NO